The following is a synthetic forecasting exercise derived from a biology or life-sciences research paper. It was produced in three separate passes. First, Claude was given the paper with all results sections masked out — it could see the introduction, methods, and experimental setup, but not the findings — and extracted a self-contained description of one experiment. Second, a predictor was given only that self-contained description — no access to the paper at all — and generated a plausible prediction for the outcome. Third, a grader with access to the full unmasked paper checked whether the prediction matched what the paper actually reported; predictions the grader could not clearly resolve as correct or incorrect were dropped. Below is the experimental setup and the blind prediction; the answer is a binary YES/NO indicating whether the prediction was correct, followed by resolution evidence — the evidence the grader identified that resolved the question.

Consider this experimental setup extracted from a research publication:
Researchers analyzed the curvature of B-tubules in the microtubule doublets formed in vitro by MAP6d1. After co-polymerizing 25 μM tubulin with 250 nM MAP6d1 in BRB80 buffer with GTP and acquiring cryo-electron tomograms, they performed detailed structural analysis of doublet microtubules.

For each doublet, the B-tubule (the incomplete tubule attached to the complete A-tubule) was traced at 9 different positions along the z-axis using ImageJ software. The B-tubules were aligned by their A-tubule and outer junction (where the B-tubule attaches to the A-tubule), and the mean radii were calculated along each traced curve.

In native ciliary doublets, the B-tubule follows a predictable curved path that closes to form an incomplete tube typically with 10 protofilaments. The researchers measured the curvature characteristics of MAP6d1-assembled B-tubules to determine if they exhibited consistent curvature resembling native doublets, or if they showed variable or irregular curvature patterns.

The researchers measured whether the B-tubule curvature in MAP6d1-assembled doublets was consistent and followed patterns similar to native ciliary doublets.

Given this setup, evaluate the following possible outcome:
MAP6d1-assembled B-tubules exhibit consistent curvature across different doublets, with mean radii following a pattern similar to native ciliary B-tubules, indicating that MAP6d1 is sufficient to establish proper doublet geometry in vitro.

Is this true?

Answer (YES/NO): YES